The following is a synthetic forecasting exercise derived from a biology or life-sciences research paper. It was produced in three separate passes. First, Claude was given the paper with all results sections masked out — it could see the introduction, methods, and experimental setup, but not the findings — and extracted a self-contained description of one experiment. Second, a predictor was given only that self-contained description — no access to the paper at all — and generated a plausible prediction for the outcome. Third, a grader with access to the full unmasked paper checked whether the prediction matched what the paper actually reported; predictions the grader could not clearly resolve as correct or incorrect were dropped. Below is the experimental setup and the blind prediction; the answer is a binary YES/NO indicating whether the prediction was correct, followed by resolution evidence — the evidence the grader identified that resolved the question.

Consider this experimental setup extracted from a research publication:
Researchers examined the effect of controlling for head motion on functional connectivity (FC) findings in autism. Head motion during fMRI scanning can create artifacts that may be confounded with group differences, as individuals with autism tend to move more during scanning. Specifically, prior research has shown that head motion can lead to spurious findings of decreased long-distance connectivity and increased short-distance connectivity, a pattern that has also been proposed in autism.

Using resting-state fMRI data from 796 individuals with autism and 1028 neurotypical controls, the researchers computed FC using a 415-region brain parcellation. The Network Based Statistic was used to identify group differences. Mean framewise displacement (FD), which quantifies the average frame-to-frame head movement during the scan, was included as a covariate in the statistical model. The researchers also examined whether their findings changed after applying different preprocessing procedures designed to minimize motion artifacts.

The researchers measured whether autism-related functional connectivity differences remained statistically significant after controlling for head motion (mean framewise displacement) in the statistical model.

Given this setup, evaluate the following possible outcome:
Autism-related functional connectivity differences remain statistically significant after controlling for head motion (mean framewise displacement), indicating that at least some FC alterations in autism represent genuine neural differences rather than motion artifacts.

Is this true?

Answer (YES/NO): YES